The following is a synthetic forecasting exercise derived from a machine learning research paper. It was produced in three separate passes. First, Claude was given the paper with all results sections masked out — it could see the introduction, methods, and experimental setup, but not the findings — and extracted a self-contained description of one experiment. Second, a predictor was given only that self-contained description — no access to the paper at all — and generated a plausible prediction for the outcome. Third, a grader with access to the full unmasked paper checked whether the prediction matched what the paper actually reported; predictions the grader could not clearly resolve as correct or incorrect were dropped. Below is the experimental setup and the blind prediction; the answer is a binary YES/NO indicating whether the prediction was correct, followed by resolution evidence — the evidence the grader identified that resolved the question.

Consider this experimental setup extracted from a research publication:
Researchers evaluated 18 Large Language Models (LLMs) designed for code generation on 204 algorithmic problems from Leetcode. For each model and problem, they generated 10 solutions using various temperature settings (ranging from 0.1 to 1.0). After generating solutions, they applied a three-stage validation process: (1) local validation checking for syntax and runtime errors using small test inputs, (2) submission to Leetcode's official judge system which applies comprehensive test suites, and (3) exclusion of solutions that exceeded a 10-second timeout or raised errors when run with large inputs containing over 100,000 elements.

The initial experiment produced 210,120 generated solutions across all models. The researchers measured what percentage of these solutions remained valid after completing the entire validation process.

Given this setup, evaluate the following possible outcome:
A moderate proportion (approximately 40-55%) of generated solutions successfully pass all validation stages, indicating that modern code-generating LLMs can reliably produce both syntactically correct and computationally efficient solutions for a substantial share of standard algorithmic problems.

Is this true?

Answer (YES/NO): NO